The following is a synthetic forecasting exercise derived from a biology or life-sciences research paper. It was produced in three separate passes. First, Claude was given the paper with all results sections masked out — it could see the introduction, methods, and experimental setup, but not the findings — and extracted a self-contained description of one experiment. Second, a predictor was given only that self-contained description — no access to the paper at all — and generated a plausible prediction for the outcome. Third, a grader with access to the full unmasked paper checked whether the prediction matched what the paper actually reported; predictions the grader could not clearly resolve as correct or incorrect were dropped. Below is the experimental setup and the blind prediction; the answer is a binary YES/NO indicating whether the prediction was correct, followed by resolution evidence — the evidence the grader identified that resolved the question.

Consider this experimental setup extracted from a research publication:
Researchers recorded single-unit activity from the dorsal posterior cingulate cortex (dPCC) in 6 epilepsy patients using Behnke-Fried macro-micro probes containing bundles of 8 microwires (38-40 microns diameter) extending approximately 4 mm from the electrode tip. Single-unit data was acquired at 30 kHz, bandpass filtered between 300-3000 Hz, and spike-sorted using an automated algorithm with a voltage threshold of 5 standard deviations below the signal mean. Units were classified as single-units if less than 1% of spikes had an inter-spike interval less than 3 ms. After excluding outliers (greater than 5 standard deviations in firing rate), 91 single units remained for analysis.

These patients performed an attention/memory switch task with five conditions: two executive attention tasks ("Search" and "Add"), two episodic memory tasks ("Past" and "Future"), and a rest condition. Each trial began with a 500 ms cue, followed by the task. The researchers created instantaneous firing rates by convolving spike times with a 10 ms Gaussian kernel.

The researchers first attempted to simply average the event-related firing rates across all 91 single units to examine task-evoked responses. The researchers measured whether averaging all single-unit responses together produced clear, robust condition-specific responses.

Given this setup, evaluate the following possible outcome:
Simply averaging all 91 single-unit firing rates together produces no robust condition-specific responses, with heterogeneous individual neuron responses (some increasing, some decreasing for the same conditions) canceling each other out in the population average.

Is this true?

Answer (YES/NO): YES